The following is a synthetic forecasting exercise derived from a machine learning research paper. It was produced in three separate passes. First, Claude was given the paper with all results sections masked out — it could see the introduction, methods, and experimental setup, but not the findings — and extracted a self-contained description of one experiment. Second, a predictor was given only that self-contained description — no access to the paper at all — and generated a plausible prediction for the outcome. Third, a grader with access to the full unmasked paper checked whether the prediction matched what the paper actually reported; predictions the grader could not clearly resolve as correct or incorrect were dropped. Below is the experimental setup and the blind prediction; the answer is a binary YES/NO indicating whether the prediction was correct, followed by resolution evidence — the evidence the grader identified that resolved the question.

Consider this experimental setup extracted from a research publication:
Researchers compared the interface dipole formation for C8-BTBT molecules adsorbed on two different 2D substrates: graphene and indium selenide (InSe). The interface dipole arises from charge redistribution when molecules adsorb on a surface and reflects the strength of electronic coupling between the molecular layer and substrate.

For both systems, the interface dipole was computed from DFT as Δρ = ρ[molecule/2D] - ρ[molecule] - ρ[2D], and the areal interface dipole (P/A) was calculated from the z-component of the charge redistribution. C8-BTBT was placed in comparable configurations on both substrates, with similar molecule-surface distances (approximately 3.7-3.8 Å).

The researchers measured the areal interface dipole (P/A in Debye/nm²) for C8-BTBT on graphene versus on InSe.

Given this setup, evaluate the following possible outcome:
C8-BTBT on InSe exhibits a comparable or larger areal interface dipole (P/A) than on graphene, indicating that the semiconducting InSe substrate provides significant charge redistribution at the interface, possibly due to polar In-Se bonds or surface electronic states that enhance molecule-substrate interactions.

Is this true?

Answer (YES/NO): YES